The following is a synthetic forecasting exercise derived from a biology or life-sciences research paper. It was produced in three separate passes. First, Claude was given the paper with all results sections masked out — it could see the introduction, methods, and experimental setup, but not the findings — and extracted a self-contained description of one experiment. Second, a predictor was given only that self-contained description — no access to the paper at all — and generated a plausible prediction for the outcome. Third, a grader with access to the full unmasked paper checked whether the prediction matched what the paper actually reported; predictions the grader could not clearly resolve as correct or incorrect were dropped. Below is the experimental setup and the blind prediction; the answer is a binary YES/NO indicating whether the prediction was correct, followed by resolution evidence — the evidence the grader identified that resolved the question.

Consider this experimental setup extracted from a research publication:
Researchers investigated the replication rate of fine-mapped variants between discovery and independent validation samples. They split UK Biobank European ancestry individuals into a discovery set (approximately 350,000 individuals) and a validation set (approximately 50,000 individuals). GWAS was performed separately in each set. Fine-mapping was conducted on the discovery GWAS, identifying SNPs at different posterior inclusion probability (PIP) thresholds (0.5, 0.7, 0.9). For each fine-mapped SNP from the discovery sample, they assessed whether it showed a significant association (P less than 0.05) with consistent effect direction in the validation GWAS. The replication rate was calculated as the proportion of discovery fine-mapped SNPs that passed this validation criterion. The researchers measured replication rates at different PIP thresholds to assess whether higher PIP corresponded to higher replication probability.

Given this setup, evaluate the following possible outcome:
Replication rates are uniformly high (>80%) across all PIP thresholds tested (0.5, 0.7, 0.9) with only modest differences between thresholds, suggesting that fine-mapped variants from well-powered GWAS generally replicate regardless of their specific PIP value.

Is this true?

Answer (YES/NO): NO